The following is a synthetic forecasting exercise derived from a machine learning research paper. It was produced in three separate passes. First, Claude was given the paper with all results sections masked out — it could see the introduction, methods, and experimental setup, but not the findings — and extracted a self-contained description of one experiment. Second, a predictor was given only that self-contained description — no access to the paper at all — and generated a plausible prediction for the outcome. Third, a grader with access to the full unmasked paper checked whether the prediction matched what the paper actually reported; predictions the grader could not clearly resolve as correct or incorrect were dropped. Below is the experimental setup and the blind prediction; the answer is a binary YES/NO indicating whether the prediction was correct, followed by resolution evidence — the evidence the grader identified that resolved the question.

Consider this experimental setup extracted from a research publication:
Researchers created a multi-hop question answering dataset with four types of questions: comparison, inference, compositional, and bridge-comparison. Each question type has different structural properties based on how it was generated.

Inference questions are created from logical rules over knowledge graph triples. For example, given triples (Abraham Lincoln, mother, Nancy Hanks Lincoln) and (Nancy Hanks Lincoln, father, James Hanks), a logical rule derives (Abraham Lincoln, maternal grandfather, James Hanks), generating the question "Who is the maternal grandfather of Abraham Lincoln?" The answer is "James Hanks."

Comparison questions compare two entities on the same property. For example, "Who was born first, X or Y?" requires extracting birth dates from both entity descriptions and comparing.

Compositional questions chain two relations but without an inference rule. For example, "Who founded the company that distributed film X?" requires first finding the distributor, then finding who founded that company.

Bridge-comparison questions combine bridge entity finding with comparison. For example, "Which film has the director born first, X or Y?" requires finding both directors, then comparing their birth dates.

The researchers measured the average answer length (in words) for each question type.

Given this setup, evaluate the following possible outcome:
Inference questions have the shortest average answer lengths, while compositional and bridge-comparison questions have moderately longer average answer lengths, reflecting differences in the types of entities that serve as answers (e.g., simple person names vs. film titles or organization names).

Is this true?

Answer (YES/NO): NO